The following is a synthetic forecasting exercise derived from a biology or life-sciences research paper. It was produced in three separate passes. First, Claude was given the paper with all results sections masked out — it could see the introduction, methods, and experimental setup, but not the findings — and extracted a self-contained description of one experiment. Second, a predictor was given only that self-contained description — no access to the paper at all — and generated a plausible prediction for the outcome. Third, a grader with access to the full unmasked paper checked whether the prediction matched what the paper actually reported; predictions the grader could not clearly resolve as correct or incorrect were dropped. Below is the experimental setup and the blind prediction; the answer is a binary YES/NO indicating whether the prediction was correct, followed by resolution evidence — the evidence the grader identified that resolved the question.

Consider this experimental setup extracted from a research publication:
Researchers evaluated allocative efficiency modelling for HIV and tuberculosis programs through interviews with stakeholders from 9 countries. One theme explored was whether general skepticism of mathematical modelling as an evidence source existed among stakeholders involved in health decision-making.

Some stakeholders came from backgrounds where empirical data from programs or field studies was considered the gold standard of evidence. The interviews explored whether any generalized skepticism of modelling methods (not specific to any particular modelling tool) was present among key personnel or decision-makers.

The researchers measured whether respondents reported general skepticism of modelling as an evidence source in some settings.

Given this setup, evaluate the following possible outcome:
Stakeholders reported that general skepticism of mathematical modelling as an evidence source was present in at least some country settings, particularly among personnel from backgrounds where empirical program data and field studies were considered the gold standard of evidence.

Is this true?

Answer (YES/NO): YES